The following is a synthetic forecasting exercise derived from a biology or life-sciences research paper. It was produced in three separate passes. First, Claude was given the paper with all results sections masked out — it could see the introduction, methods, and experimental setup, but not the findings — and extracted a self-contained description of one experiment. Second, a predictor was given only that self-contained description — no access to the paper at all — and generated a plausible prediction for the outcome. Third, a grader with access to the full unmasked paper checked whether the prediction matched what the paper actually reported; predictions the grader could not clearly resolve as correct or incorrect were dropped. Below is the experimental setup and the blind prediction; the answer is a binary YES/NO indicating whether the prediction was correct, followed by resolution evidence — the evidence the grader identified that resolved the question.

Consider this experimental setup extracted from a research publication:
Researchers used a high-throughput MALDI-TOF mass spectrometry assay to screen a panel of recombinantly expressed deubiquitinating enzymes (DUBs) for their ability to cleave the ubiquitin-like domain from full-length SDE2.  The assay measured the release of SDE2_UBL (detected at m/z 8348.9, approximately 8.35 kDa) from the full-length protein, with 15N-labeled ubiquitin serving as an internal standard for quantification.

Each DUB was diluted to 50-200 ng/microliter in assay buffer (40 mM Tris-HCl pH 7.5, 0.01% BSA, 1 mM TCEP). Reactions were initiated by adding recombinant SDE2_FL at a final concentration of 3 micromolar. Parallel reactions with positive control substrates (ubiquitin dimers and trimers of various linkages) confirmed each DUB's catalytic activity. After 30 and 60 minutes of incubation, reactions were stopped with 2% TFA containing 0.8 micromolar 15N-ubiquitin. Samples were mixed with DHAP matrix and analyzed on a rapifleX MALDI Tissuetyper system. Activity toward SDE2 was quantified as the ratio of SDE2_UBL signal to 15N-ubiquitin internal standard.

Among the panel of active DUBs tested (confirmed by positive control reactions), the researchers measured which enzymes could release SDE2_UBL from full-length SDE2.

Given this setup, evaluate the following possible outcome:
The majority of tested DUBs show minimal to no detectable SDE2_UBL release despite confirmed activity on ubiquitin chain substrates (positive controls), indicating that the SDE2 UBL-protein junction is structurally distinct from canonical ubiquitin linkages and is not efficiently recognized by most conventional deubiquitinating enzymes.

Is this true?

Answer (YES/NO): YES